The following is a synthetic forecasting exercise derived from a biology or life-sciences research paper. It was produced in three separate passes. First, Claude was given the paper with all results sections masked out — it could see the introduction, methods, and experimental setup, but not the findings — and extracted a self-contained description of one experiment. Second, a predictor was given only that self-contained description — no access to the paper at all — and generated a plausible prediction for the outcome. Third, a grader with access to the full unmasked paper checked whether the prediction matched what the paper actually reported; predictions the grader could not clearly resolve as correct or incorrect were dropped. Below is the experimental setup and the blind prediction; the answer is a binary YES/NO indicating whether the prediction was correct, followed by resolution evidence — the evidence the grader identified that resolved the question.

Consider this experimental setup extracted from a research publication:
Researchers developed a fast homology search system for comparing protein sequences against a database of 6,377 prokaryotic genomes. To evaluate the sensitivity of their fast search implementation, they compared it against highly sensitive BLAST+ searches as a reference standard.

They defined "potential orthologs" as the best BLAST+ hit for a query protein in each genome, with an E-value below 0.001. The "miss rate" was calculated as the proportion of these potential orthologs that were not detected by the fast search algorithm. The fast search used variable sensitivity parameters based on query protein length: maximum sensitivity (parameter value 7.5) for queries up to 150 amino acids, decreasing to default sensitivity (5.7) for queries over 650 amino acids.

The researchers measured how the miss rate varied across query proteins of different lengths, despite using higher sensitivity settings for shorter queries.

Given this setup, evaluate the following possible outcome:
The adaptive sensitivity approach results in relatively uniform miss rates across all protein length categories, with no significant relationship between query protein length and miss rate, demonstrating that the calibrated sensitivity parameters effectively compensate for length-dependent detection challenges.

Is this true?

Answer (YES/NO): NO